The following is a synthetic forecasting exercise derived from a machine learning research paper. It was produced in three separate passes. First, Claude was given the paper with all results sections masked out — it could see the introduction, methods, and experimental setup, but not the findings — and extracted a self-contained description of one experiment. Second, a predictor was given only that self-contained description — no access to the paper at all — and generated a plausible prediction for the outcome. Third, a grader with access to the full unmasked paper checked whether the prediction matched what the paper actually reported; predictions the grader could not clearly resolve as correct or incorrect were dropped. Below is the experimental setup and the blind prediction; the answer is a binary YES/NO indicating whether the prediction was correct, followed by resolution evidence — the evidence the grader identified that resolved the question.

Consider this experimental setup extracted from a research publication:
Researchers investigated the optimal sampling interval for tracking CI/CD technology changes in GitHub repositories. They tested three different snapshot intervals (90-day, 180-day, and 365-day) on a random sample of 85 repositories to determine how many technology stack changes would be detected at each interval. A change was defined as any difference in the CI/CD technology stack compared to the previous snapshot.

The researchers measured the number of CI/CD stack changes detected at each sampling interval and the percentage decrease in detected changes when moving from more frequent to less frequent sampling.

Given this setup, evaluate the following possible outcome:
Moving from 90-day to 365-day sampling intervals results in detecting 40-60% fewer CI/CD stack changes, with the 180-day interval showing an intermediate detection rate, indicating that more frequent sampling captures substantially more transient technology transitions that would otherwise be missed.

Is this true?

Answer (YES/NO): NO